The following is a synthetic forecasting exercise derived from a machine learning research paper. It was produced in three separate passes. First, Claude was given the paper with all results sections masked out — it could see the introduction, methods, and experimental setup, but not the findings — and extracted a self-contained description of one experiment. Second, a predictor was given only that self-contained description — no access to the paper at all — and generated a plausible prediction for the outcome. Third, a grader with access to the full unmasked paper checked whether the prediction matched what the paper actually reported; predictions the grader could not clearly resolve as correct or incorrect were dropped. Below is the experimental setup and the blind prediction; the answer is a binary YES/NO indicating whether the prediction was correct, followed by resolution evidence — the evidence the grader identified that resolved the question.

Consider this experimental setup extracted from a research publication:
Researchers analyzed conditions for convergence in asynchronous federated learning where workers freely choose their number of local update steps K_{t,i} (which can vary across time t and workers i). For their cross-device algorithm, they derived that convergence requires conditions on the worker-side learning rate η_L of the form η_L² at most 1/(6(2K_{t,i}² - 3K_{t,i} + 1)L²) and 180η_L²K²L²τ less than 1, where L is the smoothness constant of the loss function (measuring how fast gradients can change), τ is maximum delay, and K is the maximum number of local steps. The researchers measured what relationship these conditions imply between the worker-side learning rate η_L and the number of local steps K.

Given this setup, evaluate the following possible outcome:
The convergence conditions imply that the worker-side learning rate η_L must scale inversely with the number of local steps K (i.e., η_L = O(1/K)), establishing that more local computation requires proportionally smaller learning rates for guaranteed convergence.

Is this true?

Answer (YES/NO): YES